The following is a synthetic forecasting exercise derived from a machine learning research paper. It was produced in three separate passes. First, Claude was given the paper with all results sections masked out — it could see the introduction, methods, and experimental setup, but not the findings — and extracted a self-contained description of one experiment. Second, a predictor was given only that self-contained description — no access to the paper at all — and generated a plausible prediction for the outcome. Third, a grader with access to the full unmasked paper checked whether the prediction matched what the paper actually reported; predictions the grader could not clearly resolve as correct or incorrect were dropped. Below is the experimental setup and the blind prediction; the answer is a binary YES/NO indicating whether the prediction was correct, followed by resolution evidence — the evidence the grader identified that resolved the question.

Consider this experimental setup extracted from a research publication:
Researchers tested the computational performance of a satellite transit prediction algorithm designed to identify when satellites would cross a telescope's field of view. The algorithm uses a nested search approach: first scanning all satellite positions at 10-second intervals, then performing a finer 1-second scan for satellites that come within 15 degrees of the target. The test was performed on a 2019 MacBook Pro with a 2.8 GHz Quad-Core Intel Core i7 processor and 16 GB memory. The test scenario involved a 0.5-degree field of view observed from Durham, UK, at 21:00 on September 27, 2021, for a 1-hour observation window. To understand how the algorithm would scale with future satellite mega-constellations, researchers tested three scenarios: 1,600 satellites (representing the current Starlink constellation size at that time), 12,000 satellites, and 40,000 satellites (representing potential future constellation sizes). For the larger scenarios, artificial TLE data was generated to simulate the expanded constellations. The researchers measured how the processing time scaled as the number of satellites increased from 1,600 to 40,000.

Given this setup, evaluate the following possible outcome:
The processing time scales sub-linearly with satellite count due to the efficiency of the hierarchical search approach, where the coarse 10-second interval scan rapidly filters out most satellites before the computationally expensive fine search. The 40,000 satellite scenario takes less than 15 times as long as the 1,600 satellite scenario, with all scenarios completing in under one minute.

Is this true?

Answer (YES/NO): NO